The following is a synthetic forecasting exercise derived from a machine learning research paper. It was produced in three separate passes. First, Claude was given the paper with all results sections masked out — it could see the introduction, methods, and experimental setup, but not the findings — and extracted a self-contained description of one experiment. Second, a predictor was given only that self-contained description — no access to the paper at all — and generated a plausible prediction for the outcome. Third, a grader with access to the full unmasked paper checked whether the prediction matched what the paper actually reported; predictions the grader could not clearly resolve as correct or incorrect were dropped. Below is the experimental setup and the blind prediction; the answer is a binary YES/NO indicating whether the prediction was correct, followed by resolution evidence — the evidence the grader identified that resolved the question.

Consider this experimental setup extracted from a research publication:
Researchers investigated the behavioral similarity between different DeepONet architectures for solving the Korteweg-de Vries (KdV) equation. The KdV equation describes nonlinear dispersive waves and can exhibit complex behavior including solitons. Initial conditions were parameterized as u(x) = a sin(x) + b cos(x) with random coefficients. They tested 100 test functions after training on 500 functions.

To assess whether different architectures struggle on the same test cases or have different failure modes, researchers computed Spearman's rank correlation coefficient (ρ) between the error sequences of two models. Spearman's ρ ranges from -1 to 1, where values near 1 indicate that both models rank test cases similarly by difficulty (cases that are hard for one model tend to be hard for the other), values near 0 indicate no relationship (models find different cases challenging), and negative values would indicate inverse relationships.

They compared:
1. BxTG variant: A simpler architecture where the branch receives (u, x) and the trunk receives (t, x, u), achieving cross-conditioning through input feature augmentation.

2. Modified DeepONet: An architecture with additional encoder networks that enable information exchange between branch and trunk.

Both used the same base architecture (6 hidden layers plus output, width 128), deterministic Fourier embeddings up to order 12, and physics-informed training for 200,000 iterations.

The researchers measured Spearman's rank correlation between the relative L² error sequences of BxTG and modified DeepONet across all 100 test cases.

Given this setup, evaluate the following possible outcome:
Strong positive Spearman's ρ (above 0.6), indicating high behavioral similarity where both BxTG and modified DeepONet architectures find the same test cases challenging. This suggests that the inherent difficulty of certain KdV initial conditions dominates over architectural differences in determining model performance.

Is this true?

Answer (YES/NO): YES